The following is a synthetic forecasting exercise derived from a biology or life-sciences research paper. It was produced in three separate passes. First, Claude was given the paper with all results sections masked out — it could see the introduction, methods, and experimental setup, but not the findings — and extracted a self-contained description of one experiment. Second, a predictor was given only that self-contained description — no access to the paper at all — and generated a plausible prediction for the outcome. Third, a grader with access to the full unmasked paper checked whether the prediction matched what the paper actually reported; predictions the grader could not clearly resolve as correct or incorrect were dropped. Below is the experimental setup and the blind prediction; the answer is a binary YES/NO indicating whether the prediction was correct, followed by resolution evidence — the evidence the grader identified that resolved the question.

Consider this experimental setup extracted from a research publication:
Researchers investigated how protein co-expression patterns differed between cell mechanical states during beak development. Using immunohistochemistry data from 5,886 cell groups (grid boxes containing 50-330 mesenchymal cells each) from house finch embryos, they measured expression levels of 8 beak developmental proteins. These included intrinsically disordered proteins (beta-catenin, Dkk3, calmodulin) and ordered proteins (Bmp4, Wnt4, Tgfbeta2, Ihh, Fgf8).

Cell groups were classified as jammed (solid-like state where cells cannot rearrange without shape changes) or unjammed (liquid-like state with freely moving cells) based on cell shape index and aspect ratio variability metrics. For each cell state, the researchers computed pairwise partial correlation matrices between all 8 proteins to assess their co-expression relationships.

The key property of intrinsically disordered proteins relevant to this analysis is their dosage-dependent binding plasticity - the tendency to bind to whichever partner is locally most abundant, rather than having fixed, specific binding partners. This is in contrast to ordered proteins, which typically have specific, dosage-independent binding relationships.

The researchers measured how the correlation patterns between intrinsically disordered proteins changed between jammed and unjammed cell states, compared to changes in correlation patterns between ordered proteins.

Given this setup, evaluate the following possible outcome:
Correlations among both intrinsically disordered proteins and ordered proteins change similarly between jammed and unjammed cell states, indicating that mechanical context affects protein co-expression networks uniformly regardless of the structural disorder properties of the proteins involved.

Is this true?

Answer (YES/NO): NO